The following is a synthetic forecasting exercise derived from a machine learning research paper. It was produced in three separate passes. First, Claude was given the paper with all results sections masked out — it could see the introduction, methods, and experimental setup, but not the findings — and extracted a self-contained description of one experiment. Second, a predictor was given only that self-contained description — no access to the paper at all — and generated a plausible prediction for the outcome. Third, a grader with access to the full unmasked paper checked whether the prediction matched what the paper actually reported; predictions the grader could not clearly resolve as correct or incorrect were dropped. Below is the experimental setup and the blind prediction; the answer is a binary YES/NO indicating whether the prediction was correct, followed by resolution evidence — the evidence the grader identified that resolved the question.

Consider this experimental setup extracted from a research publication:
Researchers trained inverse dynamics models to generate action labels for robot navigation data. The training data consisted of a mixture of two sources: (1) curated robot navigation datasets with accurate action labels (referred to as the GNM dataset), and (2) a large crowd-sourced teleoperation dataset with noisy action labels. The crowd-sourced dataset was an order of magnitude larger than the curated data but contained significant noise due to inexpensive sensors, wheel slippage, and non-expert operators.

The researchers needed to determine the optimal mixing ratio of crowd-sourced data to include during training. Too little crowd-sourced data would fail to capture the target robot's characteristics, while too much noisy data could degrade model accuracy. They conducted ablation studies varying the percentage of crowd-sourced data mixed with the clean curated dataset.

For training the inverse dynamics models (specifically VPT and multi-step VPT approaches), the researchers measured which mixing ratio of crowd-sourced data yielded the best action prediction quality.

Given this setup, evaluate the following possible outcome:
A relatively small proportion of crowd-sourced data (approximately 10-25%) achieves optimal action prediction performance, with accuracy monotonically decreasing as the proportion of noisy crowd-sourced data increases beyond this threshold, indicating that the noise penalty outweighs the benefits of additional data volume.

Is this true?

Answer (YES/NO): NO